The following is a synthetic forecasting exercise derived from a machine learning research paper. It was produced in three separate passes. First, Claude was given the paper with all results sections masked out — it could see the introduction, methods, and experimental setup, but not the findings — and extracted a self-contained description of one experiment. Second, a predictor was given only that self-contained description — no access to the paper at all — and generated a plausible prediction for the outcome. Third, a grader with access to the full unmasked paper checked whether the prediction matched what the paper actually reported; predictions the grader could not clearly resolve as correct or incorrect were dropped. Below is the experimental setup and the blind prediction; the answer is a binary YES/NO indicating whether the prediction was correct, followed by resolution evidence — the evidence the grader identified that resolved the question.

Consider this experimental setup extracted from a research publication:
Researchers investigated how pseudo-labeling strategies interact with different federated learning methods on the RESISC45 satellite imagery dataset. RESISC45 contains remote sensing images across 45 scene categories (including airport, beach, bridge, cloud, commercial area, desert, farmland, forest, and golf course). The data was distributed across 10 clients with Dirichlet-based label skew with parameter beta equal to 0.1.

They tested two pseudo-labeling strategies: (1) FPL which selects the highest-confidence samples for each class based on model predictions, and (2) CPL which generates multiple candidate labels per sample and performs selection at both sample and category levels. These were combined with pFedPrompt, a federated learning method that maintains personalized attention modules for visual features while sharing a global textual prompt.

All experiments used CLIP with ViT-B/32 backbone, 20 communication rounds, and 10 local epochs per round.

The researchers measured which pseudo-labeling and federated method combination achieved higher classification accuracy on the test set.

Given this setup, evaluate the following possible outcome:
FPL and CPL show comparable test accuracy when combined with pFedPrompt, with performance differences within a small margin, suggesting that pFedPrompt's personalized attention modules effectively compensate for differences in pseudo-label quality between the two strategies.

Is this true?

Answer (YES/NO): NO